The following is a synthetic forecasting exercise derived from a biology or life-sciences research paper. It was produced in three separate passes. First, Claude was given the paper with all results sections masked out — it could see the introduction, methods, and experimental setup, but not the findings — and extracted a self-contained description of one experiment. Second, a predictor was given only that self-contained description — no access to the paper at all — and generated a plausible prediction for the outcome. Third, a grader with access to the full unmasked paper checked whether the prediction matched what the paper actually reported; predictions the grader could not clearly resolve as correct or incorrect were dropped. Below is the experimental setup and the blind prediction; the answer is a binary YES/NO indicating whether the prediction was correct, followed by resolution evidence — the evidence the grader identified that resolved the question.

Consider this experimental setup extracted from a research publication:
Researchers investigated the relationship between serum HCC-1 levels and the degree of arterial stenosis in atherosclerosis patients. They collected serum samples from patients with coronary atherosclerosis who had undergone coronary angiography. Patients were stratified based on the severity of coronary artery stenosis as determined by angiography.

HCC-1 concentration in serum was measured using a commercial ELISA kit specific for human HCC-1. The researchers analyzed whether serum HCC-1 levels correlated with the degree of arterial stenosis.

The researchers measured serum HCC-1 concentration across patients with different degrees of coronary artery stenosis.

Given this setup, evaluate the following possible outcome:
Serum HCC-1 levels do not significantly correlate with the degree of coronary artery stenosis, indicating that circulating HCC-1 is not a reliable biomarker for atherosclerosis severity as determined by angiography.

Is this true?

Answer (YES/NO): NO